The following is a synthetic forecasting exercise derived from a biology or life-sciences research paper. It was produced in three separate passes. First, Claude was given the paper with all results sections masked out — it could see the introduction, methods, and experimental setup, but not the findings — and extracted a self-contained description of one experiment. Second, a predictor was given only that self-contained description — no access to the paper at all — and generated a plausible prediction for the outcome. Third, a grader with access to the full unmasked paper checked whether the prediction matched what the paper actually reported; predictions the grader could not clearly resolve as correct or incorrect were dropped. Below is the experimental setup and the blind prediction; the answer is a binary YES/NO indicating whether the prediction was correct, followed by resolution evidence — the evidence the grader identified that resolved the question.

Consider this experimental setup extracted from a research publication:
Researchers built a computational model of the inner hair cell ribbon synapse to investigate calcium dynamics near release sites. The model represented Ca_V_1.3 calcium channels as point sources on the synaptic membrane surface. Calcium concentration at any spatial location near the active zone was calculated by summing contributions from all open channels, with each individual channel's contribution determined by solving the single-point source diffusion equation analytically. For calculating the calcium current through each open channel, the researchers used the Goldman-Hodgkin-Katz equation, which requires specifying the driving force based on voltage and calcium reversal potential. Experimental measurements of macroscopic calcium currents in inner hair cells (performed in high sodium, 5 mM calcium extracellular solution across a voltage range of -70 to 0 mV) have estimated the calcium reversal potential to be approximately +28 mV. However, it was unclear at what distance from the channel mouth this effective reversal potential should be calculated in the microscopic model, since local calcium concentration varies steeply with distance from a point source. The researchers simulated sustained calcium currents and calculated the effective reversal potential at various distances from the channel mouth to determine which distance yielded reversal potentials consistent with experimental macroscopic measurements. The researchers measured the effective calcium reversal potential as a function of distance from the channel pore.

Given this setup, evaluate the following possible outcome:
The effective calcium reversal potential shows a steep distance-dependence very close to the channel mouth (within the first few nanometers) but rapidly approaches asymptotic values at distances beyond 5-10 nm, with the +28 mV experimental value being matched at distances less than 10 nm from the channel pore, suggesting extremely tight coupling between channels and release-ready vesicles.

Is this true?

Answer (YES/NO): NO